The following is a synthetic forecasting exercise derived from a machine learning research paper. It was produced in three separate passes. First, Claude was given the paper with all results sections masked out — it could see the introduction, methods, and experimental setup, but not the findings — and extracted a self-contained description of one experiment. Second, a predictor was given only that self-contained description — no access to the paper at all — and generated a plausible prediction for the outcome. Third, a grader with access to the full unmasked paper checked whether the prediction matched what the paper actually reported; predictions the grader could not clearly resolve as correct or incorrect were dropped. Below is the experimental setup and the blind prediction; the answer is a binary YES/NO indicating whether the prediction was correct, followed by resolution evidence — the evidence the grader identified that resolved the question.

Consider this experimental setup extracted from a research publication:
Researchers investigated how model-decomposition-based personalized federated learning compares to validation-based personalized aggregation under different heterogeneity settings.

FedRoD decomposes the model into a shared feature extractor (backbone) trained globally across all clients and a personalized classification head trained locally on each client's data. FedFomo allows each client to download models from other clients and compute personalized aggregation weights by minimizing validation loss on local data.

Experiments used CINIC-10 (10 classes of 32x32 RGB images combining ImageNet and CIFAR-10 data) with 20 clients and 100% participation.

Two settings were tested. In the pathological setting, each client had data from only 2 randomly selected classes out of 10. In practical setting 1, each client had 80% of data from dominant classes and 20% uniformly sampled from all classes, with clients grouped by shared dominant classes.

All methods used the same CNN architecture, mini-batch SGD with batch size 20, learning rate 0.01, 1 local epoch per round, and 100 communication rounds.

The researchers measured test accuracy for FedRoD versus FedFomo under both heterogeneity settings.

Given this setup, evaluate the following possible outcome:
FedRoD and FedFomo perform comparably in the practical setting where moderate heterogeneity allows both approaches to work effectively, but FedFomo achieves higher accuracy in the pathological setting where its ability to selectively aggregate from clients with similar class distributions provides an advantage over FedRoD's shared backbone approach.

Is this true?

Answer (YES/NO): NO